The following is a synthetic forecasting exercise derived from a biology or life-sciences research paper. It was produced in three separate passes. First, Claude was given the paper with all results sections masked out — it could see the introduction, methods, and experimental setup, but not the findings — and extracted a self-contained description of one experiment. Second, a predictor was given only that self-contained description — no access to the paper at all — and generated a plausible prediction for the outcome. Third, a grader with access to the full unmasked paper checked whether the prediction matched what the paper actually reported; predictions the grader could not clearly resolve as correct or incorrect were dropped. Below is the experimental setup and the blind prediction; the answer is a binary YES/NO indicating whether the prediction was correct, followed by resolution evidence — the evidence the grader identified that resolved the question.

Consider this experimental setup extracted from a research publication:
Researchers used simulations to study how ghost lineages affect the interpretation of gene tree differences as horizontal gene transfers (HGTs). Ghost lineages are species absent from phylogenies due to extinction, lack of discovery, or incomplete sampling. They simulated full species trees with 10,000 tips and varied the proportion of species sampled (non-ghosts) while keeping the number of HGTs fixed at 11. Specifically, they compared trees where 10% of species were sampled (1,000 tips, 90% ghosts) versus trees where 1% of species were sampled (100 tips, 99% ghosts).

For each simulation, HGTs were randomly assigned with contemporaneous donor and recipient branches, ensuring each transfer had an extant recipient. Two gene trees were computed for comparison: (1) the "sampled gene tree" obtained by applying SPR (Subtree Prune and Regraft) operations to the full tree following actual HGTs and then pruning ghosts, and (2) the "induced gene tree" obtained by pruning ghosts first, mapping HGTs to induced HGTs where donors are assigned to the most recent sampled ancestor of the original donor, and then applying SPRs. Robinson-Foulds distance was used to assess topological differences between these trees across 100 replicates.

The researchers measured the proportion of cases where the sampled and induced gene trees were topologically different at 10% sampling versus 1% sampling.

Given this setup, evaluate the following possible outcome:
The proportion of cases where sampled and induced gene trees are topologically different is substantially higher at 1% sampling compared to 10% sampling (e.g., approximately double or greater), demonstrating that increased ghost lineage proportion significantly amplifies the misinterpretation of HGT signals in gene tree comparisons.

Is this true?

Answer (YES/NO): YES